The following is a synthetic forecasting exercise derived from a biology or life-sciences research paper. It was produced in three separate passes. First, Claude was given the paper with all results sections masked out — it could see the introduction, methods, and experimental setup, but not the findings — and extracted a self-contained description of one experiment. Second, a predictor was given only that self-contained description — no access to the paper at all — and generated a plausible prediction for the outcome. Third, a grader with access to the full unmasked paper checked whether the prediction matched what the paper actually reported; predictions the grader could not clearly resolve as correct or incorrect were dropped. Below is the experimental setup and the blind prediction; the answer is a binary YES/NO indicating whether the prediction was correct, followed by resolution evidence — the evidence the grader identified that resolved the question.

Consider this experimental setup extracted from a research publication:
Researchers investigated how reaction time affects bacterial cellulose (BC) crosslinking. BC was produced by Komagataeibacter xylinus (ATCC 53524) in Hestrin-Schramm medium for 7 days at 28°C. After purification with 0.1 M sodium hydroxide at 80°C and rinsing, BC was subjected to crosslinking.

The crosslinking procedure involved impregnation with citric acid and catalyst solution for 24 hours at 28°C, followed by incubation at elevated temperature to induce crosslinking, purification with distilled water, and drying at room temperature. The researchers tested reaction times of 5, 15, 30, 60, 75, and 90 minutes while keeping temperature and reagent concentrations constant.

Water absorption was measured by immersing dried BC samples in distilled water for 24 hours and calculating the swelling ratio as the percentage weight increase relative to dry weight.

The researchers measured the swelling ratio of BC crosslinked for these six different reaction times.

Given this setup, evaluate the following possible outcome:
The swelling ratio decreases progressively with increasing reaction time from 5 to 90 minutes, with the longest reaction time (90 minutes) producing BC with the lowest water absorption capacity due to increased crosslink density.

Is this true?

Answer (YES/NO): NO